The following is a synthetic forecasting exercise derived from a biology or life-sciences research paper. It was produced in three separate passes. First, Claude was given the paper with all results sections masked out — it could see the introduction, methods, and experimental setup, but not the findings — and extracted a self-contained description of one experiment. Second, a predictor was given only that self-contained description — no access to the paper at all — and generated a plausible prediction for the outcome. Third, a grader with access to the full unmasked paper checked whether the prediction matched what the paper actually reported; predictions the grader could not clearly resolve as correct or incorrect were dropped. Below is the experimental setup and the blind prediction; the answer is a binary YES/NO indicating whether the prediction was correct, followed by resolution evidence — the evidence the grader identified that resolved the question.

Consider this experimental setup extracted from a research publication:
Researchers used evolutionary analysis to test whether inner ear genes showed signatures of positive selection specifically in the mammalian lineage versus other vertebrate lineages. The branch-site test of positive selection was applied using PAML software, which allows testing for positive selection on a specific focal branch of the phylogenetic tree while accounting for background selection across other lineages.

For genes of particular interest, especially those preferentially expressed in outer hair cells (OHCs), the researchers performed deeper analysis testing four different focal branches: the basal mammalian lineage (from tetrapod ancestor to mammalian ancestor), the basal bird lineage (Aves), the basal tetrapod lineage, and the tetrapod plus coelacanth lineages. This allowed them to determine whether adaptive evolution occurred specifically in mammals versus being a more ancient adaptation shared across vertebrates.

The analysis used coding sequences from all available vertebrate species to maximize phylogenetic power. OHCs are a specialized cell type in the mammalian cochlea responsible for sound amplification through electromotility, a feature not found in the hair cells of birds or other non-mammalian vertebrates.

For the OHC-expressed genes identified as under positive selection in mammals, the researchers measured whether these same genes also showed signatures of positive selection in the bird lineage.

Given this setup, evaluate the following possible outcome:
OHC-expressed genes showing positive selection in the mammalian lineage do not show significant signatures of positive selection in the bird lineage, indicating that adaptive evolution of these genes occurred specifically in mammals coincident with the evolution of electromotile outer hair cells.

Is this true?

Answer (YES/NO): NO